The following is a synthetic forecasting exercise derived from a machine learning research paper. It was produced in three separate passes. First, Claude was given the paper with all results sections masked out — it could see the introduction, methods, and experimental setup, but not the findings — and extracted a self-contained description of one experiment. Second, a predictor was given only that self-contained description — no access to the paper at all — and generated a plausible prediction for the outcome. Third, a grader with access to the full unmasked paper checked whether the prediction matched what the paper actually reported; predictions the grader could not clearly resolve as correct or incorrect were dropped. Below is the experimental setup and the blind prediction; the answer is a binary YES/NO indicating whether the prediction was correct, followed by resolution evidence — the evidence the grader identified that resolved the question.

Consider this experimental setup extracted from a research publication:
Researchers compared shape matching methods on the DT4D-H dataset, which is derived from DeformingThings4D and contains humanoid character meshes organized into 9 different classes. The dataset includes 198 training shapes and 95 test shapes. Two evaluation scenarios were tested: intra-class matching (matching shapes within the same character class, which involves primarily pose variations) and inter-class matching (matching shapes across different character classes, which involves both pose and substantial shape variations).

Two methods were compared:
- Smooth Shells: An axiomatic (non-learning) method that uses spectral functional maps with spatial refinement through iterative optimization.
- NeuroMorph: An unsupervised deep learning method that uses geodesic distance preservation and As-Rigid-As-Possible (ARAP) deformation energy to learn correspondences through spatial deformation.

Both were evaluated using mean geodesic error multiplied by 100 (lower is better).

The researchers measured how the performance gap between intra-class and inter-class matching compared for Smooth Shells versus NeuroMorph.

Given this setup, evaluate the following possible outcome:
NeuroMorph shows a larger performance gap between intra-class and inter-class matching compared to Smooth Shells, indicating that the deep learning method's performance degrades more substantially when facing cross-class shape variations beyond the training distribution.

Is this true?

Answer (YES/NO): YES